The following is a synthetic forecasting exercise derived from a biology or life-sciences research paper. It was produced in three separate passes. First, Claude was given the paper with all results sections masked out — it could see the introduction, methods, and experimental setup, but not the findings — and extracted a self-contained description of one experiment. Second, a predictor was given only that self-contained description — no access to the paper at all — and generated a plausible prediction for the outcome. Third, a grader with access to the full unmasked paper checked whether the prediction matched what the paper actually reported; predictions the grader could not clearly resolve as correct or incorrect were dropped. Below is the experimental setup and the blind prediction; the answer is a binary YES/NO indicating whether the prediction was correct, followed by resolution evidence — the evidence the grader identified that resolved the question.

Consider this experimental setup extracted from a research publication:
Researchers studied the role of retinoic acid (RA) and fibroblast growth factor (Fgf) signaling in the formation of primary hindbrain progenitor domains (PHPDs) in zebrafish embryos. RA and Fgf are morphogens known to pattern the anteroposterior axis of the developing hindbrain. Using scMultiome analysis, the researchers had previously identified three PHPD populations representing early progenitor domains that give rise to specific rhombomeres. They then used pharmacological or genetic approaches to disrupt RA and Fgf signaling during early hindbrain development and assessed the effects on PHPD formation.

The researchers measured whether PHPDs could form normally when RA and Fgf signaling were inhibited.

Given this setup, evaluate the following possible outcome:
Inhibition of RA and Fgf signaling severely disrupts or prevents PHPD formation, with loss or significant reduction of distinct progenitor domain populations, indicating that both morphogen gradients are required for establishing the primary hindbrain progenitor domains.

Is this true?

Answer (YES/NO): NO